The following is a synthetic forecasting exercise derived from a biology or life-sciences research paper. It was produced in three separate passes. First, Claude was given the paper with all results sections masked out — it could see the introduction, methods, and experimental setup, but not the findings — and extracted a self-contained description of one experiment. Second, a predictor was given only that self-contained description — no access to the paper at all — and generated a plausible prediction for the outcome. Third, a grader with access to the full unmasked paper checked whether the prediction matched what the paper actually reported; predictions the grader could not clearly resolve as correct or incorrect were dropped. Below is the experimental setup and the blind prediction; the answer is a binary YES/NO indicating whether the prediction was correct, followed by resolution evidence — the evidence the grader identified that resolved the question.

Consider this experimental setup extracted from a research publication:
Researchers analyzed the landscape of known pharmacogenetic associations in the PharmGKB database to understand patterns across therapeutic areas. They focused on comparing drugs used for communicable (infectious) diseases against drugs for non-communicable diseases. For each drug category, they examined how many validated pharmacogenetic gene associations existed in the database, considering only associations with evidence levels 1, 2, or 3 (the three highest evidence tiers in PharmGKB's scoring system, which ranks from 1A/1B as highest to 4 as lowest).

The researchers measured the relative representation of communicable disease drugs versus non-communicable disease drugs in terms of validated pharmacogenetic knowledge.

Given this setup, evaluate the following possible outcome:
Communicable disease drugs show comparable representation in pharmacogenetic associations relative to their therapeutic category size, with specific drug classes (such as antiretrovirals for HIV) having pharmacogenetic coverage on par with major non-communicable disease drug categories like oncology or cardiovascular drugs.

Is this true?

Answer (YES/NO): NO